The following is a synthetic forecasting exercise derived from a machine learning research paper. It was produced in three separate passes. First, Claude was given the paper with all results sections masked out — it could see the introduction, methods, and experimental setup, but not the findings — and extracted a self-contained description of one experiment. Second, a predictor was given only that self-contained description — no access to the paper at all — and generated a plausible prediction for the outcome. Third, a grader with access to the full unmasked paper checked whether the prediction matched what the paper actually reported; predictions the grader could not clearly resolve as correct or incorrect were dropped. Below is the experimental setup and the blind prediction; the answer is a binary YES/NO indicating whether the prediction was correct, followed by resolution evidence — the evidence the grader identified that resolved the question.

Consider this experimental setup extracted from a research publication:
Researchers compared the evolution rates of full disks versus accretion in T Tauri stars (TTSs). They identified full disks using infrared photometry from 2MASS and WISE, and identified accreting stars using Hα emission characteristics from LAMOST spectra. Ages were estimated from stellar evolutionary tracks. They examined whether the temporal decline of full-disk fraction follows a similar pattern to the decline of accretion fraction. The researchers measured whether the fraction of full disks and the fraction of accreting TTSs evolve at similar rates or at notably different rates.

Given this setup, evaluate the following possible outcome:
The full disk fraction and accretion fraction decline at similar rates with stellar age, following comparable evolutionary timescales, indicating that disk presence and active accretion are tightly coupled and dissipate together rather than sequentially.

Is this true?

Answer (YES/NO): YES